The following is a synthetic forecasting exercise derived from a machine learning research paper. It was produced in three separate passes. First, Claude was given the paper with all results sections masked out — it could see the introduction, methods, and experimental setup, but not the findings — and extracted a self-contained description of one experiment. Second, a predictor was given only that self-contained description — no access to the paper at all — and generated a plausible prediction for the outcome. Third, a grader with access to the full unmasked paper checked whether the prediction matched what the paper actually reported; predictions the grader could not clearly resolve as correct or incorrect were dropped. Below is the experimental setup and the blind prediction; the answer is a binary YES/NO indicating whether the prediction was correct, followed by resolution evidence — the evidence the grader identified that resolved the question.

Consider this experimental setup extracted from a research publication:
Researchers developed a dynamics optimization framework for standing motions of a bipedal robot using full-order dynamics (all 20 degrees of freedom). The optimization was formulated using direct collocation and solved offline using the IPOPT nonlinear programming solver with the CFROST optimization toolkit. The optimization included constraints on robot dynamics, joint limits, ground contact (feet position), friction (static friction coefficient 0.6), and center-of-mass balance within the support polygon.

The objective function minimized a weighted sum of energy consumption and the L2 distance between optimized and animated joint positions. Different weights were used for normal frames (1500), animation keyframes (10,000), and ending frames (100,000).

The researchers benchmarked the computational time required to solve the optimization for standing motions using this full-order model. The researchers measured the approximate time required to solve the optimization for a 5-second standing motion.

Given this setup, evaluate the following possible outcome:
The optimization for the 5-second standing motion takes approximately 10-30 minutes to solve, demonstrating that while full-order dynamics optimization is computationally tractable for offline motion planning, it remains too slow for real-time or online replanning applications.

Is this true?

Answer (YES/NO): NO